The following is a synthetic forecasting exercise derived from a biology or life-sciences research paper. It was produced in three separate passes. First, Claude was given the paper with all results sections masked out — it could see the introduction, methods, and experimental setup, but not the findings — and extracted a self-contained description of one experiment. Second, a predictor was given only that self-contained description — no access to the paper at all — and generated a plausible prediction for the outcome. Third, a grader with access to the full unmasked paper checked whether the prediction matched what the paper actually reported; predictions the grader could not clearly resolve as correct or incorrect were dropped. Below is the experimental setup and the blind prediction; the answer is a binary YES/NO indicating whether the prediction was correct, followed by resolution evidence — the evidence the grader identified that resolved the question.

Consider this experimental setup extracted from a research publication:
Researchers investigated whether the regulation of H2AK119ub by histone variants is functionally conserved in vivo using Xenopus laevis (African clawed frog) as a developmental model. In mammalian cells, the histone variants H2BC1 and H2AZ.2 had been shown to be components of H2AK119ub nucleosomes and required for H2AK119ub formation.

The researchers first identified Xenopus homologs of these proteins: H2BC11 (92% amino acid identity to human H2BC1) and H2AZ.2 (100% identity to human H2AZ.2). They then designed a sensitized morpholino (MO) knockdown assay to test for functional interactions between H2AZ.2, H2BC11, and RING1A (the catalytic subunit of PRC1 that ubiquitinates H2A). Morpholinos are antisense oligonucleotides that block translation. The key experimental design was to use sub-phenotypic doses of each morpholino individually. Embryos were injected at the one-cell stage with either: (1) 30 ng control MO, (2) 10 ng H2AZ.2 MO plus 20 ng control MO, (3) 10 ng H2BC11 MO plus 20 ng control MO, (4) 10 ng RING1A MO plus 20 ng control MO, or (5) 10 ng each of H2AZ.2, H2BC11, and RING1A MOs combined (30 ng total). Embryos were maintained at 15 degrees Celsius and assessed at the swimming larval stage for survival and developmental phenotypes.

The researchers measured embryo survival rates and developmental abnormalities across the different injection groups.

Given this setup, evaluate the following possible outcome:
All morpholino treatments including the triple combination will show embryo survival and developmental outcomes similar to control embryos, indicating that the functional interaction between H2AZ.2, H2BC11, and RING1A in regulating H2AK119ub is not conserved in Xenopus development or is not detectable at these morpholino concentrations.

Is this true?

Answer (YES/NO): NO